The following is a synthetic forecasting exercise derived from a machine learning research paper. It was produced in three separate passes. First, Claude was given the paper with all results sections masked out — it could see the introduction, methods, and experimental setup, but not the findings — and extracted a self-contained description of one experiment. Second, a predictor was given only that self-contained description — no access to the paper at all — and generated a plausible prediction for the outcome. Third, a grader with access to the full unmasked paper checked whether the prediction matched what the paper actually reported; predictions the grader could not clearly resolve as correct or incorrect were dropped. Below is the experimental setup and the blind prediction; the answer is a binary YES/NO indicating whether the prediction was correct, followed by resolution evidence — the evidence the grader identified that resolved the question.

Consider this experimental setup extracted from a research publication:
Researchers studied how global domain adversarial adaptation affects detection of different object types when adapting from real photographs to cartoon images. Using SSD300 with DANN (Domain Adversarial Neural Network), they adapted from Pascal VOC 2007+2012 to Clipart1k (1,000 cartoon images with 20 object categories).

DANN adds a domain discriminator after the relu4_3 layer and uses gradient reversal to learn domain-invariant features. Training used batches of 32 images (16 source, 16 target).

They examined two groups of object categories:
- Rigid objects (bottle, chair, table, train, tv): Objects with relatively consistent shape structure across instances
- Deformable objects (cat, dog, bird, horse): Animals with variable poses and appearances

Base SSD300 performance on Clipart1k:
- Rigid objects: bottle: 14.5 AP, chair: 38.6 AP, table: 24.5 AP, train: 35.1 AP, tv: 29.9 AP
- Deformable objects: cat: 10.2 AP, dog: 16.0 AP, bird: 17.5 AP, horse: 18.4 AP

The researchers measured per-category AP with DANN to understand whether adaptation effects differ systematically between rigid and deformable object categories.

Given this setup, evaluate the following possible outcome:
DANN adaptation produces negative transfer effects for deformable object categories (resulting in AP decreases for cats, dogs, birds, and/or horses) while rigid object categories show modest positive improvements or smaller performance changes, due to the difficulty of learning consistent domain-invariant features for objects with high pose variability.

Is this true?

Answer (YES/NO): NO